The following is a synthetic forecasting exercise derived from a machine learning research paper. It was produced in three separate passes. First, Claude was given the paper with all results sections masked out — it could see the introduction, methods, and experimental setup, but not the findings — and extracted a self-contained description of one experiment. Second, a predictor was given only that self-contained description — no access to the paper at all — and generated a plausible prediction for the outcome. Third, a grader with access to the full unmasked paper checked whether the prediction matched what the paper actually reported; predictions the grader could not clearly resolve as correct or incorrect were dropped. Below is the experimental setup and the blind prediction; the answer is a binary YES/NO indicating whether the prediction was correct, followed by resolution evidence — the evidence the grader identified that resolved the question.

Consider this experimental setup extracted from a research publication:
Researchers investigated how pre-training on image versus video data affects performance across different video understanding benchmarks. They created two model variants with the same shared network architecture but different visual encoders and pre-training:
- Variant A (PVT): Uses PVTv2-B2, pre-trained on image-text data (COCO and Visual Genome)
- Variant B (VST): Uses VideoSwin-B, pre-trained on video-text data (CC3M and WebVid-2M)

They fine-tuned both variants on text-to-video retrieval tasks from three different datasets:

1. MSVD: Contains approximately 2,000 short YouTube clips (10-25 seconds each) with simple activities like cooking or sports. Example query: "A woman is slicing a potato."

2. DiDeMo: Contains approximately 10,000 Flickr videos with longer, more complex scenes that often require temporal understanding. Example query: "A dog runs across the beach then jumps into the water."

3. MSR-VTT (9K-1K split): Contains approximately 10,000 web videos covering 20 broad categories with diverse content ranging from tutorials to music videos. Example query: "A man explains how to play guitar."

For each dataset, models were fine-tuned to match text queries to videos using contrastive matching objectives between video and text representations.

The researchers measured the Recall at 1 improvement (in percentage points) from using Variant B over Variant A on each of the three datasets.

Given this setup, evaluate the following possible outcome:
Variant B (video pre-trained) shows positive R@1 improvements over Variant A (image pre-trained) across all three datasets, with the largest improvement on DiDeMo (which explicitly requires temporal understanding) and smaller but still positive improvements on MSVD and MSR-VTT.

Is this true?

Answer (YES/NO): YES